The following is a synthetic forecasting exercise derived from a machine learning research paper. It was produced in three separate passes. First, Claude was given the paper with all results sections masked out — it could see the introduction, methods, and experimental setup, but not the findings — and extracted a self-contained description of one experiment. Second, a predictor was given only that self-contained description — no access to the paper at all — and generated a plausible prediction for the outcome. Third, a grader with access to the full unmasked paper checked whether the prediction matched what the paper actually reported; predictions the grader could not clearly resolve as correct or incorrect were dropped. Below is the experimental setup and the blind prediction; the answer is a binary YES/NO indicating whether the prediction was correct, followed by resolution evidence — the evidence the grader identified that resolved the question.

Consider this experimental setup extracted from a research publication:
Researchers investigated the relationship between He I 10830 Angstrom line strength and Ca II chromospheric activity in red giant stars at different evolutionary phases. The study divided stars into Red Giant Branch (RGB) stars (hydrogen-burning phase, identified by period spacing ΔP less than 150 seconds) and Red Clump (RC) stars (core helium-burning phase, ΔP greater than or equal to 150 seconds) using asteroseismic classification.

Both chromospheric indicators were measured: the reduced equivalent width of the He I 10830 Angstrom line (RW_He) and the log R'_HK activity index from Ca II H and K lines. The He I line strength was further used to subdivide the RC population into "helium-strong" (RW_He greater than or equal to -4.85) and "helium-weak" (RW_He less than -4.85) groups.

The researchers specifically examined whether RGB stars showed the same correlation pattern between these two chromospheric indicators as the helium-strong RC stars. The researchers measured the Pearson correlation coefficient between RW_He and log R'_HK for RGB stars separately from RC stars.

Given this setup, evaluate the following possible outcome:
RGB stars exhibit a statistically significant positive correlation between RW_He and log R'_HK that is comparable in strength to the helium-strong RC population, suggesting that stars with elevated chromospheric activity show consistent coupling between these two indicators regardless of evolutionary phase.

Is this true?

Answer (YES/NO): NO